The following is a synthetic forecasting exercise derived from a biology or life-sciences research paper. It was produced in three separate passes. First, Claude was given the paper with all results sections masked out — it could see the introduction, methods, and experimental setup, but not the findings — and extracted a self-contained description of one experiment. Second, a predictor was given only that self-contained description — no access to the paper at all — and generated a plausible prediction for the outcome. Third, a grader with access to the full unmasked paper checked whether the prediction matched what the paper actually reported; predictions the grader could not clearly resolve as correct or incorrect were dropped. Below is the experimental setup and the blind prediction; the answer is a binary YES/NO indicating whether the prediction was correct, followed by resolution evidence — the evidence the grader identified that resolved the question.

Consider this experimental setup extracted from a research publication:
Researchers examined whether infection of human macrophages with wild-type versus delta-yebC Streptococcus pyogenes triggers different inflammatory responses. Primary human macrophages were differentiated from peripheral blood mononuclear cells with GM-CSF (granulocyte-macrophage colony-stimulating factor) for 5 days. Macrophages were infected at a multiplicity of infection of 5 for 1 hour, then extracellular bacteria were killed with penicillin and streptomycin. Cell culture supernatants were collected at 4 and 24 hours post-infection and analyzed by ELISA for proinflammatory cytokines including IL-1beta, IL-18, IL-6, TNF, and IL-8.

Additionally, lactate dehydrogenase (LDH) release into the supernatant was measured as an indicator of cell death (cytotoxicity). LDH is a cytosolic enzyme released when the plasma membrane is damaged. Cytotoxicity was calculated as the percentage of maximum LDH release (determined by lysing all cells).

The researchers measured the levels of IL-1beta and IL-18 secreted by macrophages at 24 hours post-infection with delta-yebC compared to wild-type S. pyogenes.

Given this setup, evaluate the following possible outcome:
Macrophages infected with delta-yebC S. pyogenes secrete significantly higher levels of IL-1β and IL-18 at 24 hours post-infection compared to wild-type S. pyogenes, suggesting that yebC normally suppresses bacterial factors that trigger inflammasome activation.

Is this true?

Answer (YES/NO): NO